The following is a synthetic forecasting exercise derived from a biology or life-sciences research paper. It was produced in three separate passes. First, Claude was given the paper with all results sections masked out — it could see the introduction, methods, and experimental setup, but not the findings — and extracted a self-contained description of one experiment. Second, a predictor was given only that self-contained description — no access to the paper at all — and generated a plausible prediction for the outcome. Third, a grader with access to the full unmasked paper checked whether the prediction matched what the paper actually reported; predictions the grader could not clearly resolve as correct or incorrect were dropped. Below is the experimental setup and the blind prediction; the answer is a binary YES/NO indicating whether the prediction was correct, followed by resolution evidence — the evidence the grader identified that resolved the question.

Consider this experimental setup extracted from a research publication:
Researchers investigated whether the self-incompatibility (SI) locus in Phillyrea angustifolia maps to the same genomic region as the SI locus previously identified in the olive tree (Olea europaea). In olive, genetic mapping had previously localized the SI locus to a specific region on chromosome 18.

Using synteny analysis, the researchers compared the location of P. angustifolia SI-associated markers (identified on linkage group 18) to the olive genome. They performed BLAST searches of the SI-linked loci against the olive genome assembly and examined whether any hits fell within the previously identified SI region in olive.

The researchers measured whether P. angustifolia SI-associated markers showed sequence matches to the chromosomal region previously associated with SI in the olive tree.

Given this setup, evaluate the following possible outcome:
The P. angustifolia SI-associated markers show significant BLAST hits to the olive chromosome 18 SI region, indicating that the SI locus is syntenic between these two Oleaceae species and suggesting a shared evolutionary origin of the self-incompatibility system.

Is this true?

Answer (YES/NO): YES